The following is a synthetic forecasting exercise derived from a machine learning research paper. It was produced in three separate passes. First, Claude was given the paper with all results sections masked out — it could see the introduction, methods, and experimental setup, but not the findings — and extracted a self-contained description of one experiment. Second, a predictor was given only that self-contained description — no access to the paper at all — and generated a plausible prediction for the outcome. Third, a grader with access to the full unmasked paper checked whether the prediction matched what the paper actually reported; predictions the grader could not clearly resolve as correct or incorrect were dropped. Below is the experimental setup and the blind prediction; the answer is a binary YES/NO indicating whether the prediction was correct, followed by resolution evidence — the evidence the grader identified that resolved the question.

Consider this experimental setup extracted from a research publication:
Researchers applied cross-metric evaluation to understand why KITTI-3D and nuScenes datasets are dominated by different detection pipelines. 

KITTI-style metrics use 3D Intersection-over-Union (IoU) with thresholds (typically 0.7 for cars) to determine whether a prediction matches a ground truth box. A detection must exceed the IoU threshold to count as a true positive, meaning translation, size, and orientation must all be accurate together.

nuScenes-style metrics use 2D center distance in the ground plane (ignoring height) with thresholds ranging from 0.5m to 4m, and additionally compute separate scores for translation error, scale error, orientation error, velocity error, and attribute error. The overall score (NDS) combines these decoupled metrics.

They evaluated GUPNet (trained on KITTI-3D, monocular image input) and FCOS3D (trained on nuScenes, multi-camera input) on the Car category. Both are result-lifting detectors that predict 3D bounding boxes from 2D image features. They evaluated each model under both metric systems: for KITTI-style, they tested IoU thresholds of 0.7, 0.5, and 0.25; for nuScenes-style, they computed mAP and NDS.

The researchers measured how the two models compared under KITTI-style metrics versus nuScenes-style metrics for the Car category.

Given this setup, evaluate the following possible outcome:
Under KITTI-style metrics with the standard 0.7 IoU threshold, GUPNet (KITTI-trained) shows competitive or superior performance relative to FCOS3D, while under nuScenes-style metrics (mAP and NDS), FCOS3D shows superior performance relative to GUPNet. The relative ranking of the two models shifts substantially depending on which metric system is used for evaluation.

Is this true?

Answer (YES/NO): NO